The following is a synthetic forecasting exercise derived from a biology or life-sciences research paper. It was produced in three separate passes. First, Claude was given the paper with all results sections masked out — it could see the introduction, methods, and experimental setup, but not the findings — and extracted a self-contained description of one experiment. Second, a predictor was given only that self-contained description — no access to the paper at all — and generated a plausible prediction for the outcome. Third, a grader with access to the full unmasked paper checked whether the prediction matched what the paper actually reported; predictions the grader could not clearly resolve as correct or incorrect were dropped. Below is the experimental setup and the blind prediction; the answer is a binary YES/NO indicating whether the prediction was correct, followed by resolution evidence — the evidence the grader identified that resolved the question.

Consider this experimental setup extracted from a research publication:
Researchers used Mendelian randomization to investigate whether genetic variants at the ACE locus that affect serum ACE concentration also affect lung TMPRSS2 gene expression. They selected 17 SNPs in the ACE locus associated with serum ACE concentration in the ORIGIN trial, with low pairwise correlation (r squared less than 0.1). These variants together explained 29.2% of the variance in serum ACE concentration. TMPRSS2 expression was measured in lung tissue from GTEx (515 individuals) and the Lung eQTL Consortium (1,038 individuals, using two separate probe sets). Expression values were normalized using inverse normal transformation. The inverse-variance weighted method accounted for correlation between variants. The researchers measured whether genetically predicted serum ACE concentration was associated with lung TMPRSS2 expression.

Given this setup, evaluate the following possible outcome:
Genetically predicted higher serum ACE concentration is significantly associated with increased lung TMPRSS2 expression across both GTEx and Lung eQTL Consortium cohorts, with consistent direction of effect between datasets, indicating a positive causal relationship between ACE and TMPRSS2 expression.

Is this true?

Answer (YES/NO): NO